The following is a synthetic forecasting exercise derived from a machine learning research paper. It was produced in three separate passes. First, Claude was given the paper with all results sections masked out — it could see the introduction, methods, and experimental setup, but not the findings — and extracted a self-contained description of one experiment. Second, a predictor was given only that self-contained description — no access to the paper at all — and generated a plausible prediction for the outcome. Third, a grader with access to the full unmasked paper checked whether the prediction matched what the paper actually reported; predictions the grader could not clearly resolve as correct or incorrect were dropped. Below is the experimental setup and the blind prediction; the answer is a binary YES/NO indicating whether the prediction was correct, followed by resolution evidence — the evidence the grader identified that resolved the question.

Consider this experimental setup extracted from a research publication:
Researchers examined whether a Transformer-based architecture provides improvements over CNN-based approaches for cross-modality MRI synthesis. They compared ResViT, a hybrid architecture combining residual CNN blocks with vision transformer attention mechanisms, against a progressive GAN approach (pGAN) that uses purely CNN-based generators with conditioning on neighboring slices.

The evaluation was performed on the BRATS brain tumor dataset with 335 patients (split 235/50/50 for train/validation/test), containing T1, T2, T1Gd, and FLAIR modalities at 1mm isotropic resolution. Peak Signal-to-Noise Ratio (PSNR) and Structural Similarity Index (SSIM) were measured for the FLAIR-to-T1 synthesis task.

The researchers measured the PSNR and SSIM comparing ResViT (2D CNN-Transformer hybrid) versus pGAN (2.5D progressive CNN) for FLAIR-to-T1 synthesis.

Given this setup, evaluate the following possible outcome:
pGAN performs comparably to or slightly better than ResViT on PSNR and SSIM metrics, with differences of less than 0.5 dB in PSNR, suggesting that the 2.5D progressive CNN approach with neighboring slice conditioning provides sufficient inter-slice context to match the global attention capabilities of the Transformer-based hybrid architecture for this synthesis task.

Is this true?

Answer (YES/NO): YES